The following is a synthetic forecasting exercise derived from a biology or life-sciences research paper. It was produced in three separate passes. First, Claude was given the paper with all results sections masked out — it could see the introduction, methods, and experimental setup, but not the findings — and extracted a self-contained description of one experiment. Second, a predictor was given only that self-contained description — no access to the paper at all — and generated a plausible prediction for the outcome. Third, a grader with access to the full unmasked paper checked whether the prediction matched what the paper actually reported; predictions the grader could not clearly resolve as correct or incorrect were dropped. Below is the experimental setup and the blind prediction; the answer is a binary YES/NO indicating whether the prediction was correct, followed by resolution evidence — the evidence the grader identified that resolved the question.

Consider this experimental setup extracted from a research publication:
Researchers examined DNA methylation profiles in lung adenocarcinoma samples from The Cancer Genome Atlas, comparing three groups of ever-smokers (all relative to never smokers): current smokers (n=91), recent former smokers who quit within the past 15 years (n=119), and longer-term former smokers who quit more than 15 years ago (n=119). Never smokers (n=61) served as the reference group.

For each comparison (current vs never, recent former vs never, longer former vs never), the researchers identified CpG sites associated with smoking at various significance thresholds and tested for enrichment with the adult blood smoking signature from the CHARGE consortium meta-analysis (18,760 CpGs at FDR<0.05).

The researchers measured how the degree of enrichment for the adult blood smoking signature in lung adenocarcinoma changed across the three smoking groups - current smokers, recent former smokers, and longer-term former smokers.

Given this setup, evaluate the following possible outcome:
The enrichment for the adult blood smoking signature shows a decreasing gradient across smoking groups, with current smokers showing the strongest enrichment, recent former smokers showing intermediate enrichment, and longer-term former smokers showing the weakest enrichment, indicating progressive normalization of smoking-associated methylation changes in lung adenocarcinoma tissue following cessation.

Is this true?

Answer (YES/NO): YES